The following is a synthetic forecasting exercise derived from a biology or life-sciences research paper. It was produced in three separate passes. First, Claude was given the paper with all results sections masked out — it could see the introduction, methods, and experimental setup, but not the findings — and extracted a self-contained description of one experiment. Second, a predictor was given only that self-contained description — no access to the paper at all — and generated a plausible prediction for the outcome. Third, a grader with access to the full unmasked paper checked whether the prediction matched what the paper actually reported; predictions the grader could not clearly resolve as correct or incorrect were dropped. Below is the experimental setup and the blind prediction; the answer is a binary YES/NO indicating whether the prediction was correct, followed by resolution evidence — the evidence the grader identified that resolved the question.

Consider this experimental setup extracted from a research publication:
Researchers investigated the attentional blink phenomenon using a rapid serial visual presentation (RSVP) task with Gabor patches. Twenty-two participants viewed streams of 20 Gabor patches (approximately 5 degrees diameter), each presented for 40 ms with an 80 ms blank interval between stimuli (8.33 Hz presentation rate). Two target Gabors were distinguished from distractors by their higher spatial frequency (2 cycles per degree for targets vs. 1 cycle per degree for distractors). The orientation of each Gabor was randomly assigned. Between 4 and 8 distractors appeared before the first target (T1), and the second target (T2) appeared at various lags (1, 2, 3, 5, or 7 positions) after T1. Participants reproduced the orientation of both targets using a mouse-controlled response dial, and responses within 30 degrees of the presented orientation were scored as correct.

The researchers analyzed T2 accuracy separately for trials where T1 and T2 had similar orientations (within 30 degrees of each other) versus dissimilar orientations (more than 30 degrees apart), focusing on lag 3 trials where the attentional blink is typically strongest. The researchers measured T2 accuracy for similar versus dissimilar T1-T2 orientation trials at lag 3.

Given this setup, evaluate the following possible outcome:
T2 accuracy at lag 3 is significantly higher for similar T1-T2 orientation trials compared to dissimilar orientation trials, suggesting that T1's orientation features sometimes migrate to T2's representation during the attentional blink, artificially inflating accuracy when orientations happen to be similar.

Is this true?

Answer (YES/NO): YES